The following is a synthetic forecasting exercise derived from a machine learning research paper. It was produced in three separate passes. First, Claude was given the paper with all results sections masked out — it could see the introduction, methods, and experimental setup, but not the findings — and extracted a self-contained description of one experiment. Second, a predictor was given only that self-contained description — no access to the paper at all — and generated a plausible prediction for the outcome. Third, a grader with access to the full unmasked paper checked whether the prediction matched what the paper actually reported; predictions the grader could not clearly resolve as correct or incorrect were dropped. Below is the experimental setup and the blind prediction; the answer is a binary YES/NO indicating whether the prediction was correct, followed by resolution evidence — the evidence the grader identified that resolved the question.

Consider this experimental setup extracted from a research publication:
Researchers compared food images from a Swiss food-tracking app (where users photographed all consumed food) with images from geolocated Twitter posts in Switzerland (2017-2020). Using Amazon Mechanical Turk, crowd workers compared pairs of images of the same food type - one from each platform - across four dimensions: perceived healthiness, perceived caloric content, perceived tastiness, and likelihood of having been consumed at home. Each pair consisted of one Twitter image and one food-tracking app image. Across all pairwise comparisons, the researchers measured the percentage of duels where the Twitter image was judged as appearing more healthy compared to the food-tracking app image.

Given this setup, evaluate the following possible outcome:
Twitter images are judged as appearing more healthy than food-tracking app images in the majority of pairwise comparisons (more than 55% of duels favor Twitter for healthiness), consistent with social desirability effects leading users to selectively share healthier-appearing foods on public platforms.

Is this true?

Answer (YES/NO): NO